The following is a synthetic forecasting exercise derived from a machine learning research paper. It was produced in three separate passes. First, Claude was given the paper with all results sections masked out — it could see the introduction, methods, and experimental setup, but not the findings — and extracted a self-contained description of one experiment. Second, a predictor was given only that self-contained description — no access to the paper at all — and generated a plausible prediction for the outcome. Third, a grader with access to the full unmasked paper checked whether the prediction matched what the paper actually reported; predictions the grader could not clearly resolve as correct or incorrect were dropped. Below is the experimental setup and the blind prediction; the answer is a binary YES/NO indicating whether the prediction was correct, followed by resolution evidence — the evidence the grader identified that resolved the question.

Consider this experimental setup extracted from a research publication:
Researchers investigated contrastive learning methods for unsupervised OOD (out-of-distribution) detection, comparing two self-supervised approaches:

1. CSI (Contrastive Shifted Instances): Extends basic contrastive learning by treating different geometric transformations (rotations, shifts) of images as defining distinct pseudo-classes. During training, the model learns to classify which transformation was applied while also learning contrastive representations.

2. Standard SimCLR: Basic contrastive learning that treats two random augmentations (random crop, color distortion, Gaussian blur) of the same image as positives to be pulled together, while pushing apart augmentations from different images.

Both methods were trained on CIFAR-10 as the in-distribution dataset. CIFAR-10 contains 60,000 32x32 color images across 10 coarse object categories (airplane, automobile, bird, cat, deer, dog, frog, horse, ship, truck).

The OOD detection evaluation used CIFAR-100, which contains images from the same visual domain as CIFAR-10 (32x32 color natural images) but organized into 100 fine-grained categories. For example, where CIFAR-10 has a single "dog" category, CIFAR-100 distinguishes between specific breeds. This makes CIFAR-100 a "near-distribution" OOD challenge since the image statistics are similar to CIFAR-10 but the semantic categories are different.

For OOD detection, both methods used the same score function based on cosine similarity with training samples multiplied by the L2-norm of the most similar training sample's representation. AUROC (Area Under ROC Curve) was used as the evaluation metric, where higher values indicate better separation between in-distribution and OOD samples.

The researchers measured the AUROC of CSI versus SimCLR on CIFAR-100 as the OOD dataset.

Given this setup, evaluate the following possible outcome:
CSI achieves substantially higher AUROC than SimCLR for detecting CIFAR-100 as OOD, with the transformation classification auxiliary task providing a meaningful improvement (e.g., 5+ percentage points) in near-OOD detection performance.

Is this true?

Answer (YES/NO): NO